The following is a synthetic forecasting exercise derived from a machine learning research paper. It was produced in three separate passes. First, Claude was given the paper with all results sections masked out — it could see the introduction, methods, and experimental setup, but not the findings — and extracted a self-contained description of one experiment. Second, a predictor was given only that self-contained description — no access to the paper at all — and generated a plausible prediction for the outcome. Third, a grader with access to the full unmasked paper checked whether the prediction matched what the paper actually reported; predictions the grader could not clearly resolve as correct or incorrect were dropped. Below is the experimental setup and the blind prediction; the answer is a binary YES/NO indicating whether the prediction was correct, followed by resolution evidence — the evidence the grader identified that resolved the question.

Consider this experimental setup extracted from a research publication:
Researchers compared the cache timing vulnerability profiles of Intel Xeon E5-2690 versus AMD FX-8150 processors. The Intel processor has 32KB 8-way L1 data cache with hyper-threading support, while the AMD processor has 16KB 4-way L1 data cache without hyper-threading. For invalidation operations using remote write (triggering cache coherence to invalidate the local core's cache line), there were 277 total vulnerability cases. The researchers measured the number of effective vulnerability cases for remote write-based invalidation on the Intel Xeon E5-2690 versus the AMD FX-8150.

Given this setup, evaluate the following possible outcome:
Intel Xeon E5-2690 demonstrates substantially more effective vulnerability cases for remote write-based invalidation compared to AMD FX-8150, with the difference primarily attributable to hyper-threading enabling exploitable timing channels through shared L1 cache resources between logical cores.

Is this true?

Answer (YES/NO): NO